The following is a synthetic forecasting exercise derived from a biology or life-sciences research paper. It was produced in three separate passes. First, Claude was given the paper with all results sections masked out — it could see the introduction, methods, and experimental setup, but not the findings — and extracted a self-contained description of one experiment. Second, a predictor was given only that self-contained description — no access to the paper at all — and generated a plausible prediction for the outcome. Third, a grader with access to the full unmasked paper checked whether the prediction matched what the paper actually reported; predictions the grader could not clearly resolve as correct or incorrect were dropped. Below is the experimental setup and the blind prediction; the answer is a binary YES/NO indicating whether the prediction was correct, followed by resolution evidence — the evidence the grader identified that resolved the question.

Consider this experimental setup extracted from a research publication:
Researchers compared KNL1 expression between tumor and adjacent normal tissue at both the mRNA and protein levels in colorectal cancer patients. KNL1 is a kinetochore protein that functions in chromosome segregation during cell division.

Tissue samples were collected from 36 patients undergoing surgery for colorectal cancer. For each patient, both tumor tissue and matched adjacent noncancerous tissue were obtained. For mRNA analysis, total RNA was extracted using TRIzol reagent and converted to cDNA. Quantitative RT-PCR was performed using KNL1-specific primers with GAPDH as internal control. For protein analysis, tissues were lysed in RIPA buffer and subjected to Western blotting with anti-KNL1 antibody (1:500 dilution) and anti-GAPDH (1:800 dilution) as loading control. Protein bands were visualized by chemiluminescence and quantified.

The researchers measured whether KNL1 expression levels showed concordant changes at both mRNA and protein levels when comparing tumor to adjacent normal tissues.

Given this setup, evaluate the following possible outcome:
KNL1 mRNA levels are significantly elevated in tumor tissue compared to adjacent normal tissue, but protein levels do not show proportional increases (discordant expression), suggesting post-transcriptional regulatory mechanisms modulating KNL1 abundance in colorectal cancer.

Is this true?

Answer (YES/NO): NO